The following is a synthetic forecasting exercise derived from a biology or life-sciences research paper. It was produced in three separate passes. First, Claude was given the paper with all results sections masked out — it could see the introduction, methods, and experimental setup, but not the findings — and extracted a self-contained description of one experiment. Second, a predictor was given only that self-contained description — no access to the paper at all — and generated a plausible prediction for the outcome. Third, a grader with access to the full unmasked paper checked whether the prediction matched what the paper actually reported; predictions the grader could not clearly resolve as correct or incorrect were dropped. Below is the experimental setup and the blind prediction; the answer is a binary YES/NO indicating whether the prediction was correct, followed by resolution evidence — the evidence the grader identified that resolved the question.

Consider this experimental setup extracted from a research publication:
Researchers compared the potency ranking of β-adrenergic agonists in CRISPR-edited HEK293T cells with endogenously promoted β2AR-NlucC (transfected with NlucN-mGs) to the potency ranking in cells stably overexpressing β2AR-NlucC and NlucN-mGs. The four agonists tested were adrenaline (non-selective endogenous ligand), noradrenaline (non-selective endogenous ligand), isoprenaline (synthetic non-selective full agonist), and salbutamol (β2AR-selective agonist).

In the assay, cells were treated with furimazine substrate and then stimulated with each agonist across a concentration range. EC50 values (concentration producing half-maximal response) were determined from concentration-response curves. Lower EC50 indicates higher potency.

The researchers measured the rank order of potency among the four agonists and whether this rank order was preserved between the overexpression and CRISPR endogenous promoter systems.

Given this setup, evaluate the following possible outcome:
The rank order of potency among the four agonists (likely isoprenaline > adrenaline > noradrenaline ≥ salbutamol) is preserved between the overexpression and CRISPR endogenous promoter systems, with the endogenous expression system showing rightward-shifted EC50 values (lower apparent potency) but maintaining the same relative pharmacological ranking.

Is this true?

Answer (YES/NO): NO